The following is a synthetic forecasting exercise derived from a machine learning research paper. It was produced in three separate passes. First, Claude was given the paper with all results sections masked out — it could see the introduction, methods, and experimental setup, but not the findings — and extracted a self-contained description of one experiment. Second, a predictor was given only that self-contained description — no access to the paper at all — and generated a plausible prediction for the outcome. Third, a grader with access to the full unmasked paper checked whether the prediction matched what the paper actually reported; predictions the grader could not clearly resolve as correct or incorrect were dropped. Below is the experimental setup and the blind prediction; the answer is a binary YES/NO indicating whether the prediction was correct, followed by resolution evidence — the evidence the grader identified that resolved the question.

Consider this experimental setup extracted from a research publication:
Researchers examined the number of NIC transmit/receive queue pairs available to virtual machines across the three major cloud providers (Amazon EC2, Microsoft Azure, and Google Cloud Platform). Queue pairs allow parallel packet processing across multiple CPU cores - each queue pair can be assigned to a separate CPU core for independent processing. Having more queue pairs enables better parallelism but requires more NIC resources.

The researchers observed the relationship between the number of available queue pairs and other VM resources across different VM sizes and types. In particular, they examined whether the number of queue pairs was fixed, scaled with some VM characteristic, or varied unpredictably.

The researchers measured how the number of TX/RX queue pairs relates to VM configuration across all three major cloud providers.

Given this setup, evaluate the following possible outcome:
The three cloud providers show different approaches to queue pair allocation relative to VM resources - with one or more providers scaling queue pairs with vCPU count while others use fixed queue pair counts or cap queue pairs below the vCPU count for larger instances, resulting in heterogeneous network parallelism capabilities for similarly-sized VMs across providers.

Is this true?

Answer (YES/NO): NO